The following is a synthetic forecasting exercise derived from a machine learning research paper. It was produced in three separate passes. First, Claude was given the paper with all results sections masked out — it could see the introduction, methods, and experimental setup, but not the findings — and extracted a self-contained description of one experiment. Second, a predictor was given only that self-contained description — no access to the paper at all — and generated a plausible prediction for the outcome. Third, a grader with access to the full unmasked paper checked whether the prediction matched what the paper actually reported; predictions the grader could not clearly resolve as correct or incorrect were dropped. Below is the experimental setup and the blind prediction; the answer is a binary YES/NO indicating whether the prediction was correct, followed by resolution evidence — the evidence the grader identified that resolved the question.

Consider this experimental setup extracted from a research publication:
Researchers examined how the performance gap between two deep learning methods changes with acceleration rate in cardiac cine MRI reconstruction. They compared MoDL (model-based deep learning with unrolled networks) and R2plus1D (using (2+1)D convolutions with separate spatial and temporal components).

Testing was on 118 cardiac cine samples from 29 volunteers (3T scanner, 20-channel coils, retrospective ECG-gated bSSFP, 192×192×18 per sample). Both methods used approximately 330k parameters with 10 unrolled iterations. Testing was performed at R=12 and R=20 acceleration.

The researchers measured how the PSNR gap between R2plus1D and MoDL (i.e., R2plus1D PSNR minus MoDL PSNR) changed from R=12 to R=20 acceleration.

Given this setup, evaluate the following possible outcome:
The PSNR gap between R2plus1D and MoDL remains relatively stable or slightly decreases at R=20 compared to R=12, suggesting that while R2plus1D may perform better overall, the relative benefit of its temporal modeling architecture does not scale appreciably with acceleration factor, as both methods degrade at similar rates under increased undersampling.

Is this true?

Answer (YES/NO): NO